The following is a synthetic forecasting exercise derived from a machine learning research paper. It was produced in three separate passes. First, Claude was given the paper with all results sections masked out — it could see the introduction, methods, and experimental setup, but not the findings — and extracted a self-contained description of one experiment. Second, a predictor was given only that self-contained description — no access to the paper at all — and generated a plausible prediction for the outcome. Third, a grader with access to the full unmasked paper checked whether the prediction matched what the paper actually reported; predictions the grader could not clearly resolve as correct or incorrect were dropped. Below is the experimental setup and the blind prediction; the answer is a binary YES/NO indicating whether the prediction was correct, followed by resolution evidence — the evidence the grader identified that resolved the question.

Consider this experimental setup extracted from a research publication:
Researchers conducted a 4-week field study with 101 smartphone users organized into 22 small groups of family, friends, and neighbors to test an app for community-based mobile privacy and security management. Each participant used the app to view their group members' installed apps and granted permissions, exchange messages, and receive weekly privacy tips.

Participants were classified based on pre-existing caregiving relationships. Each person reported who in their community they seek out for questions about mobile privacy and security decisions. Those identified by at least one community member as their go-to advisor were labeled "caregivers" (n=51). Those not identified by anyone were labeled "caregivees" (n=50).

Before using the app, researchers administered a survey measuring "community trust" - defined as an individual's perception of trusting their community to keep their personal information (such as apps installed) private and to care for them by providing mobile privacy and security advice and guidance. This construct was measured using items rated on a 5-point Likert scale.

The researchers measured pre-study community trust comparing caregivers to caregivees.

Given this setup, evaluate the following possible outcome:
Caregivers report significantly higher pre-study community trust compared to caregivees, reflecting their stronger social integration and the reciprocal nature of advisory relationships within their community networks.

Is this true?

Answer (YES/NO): YES